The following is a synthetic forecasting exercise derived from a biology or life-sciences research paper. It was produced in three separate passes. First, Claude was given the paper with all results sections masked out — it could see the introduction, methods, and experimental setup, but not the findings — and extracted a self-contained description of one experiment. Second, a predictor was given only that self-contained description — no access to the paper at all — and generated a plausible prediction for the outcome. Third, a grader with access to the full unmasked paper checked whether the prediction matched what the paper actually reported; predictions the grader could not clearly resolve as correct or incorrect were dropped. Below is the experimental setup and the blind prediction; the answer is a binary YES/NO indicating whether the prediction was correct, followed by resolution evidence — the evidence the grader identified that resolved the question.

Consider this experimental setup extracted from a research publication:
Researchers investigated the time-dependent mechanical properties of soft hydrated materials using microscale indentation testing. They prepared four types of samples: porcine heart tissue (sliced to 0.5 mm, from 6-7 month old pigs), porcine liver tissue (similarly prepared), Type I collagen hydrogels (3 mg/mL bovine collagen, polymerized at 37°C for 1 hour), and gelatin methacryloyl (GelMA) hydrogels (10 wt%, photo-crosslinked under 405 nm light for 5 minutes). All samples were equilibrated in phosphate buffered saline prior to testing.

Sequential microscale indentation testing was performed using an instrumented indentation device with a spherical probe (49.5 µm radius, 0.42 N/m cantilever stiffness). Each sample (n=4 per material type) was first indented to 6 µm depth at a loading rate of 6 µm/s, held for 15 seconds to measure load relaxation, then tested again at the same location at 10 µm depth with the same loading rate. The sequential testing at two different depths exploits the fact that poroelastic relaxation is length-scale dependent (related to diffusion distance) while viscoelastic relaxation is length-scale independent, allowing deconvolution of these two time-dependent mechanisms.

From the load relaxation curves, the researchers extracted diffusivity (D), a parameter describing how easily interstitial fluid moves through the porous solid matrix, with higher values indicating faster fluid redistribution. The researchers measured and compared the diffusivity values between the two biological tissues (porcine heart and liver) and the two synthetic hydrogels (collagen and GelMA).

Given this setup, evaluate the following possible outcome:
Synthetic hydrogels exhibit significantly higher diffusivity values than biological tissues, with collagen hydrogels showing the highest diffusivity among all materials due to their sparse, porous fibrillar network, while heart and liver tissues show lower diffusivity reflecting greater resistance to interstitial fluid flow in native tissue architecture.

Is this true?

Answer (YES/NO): NO